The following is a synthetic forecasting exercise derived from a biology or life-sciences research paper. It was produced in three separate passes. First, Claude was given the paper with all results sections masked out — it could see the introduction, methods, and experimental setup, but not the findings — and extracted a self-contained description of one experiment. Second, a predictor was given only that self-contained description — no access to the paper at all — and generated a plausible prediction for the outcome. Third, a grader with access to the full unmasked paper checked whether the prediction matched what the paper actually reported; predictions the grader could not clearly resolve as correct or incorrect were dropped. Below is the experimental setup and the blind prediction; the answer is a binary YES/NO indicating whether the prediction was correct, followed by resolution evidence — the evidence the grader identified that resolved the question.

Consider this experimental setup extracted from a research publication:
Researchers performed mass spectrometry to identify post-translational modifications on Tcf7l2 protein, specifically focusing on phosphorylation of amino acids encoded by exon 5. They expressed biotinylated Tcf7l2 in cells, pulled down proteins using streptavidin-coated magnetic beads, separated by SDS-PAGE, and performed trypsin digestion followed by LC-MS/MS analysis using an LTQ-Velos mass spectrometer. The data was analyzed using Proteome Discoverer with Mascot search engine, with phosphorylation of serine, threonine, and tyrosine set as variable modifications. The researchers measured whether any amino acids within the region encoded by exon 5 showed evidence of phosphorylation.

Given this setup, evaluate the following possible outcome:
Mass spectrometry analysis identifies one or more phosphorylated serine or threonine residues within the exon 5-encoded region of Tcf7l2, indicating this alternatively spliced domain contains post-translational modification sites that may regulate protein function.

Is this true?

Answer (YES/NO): YES